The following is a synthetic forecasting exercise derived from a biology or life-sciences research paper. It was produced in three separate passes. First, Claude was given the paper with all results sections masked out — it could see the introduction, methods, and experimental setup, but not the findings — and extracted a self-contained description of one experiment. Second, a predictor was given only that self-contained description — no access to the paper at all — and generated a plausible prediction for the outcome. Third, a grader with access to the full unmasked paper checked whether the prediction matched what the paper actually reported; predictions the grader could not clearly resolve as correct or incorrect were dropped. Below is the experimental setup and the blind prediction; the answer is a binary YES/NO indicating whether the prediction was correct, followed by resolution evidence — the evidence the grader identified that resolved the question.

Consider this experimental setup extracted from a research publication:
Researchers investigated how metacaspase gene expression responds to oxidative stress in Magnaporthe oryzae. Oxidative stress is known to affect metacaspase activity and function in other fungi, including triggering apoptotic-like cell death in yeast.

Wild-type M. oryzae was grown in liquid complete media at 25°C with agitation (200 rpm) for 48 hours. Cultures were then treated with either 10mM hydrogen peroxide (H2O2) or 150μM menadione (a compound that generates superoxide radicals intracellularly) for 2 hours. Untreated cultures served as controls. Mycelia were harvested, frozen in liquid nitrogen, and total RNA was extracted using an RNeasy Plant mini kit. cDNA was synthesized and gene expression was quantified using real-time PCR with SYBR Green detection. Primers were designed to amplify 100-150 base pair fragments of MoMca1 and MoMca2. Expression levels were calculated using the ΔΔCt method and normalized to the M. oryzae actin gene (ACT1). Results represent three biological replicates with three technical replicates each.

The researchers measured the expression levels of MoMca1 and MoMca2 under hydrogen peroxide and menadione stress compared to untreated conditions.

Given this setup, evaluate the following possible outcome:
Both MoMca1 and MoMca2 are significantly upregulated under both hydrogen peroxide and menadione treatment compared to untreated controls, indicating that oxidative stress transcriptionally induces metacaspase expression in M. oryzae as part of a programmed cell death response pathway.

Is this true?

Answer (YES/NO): NO